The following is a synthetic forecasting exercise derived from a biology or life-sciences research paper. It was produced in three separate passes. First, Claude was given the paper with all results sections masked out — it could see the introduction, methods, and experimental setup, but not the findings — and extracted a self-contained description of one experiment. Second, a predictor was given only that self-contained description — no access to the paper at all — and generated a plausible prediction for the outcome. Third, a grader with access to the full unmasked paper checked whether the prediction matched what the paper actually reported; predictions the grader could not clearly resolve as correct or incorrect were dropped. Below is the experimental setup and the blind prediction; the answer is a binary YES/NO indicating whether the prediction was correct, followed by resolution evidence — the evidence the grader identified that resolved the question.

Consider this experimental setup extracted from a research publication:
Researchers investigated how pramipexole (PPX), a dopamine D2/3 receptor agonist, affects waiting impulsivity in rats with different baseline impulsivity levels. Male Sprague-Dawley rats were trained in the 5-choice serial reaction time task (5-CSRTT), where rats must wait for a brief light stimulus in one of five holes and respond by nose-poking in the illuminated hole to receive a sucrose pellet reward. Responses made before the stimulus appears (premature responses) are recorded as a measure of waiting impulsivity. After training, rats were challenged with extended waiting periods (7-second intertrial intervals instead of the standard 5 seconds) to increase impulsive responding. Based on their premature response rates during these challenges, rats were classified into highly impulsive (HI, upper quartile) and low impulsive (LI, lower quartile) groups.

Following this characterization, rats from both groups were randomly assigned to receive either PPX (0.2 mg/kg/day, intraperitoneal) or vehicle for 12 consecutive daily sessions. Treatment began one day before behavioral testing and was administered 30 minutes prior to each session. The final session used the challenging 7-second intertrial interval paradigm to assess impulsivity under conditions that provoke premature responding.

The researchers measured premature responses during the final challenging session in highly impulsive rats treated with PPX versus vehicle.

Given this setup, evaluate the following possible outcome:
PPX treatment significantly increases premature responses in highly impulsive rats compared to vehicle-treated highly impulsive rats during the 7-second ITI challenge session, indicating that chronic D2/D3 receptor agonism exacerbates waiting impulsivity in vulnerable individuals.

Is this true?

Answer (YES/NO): NO